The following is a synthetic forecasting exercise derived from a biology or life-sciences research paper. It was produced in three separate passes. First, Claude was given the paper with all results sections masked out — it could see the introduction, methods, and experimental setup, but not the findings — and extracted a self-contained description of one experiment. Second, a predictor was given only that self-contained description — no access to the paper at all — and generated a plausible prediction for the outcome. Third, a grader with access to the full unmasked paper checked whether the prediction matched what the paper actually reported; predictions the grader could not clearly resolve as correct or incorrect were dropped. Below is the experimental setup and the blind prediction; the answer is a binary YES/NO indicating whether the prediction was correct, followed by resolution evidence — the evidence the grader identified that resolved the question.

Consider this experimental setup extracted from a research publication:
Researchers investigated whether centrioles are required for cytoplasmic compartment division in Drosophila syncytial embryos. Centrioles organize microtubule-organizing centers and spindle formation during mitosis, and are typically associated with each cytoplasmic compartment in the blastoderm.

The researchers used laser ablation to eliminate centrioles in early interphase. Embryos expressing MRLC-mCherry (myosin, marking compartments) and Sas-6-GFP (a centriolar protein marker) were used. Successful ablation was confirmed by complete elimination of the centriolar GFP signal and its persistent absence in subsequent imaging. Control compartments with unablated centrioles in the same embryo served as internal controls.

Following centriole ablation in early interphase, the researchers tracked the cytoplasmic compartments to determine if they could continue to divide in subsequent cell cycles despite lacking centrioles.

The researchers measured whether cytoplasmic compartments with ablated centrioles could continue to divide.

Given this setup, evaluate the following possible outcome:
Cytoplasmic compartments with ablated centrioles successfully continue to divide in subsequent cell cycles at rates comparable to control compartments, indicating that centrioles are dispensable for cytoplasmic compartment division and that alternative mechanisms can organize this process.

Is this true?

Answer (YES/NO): NO